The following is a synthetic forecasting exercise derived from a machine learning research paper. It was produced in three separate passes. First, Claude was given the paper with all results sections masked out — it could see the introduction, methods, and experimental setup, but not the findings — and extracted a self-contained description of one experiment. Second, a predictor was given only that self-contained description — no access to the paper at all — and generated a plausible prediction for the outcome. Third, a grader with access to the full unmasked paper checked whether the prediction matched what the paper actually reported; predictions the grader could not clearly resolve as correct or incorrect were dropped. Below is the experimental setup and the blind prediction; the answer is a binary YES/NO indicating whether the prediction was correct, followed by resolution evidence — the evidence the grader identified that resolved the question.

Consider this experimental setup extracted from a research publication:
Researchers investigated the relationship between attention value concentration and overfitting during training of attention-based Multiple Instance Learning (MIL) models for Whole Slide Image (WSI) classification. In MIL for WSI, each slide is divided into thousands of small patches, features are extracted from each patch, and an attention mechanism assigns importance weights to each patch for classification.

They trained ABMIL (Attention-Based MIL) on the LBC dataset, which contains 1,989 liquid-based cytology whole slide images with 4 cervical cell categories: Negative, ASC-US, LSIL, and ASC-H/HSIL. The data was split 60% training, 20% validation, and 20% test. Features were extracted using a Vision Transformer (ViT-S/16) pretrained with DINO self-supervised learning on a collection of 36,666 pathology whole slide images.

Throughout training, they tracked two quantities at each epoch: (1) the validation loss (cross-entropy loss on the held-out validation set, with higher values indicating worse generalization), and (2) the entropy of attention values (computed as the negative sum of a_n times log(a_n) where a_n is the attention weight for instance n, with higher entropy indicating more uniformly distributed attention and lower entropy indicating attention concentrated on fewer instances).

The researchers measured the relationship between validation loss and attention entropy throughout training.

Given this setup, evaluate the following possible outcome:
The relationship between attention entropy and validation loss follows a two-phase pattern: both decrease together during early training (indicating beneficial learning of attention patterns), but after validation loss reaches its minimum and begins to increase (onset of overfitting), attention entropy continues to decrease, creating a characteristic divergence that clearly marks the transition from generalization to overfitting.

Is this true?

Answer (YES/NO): NO